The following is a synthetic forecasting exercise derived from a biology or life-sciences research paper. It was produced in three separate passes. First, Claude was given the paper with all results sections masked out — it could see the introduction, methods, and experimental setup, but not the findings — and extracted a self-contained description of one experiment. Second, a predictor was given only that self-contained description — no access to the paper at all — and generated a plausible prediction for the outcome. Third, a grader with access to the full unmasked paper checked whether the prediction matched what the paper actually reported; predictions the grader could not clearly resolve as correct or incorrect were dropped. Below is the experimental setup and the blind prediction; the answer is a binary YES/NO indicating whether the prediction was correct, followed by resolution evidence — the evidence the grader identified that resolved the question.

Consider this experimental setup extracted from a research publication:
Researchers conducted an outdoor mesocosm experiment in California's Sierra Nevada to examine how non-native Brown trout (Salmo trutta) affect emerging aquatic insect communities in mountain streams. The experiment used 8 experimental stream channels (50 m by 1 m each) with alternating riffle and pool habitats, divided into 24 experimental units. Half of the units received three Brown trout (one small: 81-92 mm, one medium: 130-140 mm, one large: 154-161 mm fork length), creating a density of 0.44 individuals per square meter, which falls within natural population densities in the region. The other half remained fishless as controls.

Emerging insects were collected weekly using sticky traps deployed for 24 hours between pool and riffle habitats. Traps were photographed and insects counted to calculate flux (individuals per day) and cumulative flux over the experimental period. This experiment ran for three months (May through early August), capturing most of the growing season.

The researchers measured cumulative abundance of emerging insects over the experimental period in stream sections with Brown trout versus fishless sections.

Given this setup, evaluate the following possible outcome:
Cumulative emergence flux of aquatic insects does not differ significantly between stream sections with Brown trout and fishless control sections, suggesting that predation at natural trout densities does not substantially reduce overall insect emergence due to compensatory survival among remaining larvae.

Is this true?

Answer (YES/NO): NO